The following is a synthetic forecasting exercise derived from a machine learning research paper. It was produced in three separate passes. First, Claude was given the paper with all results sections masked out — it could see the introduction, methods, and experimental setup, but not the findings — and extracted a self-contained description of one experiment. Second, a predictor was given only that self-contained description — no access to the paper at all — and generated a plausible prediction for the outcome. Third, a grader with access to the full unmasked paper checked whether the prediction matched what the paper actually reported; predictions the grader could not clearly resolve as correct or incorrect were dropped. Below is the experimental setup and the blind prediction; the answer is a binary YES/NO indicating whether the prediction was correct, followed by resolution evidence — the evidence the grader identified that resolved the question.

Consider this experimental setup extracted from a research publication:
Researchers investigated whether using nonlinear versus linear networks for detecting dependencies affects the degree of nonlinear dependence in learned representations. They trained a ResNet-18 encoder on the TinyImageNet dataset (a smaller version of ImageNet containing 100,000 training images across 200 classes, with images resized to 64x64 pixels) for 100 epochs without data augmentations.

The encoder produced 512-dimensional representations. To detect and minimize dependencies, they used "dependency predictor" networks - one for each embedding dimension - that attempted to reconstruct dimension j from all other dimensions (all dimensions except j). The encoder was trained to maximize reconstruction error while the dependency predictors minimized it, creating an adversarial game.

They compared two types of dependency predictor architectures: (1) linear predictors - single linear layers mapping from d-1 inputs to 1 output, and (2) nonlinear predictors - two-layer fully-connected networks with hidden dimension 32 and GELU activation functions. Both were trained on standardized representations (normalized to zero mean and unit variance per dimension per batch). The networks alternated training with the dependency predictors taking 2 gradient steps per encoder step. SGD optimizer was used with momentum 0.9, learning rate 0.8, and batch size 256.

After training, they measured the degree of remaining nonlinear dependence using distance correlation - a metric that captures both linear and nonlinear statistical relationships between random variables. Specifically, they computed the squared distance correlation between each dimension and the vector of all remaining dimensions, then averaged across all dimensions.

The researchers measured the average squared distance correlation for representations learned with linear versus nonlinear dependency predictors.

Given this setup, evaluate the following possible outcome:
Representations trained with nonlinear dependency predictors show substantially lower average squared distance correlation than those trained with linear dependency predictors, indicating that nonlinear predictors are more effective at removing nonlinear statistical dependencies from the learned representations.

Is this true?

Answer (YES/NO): YES